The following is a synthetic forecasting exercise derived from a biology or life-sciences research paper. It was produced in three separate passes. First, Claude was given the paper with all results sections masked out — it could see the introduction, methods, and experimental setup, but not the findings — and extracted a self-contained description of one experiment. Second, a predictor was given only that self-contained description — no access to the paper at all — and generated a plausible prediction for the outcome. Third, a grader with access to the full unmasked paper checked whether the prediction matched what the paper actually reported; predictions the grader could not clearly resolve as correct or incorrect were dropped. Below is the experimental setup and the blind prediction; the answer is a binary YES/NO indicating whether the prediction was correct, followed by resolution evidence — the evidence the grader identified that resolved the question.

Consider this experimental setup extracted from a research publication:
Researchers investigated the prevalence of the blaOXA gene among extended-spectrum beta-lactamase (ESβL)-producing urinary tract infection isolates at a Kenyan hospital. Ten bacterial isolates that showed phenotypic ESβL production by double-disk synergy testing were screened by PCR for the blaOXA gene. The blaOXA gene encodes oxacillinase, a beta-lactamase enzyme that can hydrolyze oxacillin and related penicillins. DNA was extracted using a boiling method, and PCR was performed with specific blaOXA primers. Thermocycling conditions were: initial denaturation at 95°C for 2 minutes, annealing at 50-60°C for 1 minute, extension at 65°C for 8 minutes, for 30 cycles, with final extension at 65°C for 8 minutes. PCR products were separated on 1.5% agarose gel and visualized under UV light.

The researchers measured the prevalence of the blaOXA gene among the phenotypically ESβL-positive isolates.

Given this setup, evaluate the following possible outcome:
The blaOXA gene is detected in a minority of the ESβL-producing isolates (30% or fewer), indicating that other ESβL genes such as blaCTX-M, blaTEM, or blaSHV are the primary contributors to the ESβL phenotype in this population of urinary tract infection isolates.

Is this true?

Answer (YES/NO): YES